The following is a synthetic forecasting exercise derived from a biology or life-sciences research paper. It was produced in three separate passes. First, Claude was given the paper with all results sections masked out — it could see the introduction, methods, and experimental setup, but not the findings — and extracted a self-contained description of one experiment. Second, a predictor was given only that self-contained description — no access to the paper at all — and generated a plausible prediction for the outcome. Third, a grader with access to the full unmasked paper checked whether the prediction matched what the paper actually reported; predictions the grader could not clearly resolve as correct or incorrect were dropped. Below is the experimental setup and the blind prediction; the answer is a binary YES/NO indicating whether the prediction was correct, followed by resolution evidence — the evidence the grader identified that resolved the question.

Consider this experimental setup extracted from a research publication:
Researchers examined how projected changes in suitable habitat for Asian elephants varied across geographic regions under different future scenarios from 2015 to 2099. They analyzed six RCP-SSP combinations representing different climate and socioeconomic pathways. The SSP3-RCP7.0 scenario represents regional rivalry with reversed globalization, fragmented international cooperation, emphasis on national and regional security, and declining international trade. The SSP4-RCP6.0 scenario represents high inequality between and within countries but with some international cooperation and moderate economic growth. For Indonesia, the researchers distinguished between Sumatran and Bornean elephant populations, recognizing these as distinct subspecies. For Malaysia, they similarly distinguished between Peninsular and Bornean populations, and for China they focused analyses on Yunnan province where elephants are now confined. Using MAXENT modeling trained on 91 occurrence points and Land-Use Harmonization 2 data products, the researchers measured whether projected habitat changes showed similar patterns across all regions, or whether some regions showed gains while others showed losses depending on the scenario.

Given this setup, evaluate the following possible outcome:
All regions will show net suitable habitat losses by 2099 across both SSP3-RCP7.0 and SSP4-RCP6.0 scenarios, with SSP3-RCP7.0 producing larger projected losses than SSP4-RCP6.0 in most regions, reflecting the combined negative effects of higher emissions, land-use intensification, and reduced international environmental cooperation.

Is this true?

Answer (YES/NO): NO